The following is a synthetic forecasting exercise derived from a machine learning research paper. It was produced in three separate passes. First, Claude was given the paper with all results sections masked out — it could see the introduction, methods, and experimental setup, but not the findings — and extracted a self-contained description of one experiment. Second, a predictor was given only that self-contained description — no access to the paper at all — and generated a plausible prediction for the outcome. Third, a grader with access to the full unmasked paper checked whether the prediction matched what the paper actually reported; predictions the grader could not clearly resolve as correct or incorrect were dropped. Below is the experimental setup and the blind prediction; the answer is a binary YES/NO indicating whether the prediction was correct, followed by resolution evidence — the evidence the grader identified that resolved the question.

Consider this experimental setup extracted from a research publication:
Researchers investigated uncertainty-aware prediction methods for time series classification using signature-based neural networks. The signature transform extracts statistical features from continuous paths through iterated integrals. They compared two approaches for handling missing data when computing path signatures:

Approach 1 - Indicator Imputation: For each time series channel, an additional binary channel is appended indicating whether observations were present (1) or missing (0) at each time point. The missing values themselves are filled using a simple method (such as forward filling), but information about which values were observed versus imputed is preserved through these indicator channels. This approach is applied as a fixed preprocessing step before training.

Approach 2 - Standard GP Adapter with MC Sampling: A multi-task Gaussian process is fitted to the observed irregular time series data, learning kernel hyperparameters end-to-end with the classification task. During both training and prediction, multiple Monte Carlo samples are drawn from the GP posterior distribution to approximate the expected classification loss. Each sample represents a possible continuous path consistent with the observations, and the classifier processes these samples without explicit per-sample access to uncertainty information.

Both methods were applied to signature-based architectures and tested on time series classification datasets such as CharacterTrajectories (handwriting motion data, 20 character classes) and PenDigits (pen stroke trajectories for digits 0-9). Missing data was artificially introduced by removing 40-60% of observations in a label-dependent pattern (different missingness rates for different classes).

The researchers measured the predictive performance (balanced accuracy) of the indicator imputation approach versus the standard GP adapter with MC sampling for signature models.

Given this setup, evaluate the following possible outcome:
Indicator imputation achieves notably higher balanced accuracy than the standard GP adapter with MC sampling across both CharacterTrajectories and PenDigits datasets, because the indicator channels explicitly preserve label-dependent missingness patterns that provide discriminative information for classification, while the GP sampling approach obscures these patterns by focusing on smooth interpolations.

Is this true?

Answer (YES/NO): YES